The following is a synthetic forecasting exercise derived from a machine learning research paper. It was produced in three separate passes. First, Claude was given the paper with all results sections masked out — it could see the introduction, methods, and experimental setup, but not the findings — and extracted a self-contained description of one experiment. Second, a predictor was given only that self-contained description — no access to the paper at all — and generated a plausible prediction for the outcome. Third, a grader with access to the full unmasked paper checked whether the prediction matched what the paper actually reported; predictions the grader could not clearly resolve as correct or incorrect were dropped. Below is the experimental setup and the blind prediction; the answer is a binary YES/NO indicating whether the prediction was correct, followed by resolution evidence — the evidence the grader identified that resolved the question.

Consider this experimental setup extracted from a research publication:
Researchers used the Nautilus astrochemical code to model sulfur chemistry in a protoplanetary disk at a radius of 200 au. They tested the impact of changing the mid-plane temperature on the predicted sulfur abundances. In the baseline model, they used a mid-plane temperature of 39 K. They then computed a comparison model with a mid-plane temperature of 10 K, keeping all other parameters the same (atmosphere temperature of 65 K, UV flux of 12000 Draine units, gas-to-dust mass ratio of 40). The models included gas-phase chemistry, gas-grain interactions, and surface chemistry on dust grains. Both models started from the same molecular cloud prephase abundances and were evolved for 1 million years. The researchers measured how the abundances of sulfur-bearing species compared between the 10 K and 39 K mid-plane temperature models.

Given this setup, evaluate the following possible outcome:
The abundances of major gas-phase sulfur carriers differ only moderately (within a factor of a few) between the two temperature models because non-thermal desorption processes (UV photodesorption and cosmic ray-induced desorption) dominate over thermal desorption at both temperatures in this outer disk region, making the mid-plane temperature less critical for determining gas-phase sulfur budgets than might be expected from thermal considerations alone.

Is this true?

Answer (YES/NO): NO